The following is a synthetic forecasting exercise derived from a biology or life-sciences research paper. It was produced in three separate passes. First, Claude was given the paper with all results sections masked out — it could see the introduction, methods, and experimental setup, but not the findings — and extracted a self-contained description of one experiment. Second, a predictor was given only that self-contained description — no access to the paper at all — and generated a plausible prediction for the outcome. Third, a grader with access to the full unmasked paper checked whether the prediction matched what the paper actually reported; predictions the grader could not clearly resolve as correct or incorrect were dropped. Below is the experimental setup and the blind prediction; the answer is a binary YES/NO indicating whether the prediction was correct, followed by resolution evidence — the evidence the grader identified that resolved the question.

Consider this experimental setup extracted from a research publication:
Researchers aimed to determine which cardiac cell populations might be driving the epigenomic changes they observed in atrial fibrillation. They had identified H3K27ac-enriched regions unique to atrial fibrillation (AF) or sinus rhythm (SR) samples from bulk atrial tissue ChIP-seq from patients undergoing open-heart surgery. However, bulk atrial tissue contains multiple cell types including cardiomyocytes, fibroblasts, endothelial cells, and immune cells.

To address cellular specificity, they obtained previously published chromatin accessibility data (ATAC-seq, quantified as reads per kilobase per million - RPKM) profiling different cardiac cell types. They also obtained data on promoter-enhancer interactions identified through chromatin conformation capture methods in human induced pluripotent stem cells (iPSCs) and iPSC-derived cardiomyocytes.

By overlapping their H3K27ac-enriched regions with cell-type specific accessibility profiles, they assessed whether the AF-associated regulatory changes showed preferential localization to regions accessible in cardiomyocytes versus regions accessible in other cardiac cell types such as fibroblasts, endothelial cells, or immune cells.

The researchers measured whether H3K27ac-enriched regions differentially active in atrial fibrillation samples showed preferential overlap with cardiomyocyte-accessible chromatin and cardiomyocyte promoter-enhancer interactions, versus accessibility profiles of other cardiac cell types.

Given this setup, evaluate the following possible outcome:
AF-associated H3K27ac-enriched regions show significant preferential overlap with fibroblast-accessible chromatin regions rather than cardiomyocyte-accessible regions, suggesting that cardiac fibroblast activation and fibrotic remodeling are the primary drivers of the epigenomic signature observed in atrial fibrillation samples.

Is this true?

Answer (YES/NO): NO